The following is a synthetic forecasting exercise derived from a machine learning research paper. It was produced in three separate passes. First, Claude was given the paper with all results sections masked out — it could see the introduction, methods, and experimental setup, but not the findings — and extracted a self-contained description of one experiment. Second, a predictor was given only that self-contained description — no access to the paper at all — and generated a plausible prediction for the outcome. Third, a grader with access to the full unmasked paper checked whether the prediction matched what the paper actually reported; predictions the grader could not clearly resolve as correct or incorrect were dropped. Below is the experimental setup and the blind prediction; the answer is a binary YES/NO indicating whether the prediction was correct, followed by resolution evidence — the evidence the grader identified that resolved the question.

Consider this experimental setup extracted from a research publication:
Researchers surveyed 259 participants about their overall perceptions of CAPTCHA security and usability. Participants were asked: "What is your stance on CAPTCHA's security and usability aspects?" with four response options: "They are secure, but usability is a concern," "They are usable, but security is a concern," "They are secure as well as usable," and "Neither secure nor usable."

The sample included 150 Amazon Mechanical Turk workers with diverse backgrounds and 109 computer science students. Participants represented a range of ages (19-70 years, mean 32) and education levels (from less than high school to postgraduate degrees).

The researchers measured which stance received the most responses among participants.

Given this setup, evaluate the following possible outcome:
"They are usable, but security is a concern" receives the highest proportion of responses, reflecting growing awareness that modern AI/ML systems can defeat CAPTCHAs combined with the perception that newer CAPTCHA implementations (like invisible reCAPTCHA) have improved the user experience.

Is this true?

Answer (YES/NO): YES